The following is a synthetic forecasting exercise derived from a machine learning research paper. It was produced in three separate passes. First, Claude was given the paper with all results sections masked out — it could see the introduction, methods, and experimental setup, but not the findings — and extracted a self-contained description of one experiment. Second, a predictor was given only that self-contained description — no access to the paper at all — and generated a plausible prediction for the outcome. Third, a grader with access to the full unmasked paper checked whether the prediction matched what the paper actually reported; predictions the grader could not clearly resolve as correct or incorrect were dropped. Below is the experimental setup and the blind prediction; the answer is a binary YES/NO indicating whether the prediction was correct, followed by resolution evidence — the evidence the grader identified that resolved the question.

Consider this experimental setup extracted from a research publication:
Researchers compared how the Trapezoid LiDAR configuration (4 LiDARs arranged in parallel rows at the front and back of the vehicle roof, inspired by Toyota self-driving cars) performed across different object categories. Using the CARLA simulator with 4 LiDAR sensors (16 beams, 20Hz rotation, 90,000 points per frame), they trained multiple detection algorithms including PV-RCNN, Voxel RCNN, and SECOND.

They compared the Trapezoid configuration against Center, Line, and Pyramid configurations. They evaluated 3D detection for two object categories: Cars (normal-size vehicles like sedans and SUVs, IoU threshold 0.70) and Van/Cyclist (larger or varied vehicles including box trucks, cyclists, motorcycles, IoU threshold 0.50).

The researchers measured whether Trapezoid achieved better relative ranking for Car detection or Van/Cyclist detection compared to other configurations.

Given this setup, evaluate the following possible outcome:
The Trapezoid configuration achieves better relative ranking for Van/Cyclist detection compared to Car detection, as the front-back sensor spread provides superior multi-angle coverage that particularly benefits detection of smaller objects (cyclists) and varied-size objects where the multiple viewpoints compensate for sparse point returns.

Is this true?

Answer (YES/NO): YES